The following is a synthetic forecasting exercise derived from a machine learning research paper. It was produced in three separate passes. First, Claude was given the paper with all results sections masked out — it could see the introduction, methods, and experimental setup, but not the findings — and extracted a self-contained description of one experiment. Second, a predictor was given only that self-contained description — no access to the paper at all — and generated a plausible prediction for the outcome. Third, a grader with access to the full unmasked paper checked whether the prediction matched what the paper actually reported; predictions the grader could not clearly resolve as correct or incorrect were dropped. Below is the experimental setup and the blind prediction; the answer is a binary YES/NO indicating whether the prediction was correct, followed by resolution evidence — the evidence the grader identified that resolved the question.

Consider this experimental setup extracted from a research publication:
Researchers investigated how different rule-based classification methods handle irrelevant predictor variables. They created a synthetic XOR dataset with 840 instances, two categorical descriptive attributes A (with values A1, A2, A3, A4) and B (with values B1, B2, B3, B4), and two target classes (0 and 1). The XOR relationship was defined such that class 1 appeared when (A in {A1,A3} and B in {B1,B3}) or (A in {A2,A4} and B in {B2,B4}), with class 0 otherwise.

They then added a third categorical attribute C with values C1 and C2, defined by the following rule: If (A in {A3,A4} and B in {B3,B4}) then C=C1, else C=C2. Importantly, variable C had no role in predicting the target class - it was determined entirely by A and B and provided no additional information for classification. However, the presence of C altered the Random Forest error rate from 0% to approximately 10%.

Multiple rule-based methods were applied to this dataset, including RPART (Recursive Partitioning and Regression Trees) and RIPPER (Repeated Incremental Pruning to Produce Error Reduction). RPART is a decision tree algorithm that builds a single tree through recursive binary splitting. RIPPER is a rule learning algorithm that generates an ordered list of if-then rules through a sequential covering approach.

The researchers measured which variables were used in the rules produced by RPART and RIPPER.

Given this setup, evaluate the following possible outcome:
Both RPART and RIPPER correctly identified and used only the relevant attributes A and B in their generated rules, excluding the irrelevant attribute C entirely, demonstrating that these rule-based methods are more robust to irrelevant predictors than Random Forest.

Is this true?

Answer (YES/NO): NO